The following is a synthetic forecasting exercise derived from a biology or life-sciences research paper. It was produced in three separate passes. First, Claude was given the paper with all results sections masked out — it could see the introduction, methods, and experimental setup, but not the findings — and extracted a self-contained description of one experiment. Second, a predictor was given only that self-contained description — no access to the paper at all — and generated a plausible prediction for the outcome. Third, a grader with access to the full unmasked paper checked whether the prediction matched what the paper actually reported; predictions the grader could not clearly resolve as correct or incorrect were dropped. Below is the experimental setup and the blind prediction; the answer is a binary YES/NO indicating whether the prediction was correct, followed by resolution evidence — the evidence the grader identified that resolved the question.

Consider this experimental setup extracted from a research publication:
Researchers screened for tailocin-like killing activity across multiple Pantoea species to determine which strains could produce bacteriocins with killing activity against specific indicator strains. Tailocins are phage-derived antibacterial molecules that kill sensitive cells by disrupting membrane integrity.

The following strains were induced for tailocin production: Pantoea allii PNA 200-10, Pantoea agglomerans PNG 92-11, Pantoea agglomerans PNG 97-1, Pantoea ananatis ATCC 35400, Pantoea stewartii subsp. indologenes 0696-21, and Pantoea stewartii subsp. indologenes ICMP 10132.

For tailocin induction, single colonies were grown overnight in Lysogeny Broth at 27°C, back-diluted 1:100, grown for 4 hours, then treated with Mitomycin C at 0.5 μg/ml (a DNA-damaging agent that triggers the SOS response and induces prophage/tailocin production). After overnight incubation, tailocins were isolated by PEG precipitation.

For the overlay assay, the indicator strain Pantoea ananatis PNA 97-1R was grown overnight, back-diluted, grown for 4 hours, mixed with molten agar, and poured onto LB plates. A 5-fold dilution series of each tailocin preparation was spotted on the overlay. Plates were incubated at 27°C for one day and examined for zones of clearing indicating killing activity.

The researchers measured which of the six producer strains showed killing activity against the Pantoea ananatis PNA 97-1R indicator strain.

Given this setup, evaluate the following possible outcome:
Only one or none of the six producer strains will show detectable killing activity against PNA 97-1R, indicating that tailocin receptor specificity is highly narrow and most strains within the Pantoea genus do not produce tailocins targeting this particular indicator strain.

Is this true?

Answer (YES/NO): YES